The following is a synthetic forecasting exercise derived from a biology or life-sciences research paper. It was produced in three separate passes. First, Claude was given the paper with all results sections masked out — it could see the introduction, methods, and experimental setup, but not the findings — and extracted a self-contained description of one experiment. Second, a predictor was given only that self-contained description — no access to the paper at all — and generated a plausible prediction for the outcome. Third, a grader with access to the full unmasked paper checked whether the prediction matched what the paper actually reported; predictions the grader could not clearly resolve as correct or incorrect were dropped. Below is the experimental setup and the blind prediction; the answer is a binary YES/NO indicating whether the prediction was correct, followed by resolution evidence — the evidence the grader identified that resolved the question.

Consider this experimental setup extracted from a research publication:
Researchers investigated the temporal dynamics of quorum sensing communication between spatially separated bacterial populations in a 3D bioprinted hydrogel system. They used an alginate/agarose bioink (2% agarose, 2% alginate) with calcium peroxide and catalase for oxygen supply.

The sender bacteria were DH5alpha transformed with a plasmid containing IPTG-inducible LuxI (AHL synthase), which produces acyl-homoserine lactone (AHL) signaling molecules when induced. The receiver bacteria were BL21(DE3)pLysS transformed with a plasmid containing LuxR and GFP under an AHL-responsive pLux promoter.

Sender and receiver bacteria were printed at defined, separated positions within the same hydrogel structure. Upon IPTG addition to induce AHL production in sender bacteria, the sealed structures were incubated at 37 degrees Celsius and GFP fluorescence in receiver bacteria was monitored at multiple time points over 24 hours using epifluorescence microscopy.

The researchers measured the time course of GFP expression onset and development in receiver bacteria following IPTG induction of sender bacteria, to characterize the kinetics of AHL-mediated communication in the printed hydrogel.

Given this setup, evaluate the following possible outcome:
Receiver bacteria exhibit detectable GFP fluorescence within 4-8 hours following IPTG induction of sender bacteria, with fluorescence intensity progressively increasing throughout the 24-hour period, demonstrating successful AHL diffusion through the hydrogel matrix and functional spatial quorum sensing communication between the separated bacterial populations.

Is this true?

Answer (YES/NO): NO